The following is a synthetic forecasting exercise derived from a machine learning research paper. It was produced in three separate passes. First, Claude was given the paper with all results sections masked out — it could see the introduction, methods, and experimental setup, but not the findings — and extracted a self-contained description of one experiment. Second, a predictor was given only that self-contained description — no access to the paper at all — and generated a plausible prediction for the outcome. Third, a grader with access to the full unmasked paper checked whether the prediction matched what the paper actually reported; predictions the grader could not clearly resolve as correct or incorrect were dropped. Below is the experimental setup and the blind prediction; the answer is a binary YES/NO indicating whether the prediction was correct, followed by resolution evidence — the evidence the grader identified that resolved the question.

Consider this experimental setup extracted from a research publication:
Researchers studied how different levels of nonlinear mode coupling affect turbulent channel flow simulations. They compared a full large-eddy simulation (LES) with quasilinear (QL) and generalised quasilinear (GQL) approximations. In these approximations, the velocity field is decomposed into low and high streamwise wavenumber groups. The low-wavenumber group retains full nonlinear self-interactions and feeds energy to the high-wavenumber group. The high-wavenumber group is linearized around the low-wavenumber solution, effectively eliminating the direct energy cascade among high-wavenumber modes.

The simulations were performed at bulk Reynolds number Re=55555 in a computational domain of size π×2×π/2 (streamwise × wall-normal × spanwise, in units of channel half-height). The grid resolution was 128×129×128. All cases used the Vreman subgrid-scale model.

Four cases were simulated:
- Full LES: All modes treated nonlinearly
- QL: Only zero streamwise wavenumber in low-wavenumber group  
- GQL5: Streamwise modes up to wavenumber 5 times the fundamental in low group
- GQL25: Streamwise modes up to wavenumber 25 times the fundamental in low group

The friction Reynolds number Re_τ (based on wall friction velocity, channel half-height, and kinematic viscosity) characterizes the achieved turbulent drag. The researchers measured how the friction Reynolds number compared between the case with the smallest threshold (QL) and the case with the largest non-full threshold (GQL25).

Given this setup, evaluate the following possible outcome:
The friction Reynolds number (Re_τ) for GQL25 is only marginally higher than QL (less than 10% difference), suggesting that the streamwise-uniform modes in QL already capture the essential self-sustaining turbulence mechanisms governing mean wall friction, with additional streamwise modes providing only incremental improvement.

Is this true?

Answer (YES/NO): NO